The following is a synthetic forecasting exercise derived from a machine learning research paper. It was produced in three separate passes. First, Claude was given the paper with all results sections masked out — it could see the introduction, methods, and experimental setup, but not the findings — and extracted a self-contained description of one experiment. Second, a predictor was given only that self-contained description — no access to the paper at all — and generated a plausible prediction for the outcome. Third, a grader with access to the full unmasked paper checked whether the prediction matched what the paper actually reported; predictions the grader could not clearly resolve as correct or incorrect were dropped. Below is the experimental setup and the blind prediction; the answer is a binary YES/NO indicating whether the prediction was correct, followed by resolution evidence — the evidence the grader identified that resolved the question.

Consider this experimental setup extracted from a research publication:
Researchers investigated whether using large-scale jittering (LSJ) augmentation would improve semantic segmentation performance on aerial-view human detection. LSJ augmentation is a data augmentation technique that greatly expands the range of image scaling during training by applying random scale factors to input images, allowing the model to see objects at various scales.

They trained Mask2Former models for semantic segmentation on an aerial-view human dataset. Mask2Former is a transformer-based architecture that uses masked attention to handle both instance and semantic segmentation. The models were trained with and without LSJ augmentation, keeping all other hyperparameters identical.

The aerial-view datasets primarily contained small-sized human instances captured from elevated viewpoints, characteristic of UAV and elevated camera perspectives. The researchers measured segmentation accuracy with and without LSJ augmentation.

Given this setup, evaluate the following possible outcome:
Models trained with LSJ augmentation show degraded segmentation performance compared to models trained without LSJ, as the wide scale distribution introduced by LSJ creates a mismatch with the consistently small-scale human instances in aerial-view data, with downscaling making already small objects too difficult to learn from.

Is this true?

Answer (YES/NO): YES